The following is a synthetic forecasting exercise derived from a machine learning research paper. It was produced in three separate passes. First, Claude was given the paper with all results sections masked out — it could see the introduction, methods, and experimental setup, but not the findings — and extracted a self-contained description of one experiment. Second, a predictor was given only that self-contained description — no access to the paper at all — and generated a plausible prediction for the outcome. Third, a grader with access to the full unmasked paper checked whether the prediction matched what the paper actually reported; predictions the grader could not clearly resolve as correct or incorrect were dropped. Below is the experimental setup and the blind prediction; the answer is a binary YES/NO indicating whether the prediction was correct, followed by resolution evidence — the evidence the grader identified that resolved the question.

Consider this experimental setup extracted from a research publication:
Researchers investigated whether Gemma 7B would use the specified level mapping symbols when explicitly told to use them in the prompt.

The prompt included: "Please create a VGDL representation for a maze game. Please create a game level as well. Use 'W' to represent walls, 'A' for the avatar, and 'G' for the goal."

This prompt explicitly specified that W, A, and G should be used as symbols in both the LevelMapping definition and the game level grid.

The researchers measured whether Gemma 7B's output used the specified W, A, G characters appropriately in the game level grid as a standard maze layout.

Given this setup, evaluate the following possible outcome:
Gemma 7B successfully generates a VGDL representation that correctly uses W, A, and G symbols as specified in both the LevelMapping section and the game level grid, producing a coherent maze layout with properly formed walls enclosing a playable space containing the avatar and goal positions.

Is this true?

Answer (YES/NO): NO